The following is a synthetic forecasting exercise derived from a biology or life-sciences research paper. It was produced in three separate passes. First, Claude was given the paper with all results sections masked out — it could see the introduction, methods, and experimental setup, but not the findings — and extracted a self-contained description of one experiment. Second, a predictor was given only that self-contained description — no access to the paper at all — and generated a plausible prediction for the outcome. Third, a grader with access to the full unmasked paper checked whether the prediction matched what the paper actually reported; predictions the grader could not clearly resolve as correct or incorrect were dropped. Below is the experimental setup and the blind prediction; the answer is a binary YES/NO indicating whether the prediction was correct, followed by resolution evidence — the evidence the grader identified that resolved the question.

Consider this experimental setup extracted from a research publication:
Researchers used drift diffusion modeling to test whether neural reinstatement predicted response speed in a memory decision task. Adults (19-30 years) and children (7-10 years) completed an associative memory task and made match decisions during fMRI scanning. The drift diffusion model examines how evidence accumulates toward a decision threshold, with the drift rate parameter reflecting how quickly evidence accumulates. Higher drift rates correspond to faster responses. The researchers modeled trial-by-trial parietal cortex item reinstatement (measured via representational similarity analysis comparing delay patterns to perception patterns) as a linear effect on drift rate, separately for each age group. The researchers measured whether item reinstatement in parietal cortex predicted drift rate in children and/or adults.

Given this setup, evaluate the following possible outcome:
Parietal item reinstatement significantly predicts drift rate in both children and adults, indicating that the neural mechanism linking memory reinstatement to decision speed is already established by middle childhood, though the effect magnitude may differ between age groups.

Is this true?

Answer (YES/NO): NO